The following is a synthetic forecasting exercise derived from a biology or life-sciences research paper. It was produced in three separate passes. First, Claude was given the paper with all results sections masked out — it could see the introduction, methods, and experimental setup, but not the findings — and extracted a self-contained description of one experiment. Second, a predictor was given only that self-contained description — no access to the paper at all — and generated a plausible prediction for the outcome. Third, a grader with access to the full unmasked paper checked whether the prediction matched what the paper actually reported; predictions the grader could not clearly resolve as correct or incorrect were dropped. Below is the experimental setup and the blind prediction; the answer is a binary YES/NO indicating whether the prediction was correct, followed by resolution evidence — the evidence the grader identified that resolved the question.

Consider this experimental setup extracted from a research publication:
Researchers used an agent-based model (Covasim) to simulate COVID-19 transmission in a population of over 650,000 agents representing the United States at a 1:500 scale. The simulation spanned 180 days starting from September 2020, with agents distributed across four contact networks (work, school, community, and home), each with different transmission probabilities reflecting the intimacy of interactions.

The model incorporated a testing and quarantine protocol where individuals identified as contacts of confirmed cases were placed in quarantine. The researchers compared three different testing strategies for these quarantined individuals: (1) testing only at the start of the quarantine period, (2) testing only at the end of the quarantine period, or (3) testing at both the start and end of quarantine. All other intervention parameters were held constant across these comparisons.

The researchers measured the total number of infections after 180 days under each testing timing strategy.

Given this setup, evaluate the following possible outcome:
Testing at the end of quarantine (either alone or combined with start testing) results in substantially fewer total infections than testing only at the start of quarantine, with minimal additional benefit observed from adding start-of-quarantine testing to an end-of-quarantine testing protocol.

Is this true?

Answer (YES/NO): NO